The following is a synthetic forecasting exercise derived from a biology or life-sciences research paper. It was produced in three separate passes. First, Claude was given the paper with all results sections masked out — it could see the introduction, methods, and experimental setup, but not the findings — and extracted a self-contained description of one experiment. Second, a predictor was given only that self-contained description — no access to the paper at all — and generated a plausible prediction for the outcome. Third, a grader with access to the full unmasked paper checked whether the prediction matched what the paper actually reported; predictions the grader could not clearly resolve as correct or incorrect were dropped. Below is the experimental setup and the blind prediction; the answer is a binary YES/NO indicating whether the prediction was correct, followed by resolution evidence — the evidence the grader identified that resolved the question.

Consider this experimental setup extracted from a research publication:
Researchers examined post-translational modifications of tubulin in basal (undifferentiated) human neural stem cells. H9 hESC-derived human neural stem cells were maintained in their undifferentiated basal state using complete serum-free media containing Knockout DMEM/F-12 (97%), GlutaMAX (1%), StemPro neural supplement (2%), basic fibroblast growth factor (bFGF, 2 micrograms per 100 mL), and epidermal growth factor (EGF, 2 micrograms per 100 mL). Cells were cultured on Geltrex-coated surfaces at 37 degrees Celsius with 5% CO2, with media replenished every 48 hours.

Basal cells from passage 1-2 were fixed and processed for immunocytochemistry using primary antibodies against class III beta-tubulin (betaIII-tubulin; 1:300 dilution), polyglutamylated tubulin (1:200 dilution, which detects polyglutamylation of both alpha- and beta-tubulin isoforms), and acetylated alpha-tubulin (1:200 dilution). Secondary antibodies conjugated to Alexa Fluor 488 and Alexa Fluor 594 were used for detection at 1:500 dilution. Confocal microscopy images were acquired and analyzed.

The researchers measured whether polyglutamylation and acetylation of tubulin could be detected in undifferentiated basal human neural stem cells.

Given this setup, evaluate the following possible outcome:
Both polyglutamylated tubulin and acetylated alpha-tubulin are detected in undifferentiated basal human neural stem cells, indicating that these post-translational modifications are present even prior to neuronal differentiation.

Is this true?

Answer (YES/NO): YES